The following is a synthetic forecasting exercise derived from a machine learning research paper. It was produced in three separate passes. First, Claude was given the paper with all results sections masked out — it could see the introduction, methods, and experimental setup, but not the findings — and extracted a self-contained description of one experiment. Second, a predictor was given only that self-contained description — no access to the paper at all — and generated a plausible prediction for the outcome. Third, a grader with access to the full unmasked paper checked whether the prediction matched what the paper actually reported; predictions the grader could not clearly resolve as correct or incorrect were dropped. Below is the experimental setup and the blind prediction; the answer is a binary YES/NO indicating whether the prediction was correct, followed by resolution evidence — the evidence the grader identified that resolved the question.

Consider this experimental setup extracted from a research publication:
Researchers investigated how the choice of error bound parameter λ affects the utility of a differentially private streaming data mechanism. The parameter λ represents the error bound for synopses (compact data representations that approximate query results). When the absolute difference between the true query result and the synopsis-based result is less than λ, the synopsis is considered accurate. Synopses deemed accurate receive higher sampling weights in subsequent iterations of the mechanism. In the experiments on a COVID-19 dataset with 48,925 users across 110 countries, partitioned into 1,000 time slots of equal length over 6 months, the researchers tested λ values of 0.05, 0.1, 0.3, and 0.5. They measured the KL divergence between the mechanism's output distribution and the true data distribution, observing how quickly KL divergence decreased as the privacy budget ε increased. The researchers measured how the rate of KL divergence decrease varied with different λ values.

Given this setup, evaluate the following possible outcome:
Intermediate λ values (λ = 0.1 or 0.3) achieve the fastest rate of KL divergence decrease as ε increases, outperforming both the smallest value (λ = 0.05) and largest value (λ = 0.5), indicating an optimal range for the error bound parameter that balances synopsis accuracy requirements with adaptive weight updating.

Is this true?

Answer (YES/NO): NO